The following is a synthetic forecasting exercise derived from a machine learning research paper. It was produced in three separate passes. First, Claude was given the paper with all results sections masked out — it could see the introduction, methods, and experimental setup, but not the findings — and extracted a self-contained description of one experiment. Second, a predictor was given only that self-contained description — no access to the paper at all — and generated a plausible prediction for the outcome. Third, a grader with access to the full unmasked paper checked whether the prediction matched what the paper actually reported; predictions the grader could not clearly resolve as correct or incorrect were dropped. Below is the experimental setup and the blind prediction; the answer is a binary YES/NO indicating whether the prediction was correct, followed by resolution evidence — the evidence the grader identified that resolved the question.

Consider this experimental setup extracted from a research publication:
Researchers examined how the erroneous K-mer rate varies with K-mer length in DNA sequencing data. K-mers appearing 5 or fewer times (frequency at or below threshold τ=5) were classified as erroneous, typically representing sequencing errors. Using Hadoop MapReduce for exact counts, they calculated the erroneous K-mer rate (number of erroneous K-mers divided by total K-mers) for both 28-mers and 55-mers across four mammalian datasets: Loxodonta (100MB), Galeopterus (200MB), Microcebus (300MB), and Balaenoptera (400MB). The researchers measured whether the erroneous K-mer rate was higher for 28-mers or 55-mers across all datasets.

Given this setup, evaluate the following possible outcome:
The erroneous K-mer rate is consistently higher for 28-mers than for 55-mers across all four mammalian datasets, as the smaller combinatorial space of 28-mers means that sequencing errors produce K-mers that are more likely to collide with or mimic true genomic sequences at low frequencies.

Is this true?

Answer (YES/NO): NO